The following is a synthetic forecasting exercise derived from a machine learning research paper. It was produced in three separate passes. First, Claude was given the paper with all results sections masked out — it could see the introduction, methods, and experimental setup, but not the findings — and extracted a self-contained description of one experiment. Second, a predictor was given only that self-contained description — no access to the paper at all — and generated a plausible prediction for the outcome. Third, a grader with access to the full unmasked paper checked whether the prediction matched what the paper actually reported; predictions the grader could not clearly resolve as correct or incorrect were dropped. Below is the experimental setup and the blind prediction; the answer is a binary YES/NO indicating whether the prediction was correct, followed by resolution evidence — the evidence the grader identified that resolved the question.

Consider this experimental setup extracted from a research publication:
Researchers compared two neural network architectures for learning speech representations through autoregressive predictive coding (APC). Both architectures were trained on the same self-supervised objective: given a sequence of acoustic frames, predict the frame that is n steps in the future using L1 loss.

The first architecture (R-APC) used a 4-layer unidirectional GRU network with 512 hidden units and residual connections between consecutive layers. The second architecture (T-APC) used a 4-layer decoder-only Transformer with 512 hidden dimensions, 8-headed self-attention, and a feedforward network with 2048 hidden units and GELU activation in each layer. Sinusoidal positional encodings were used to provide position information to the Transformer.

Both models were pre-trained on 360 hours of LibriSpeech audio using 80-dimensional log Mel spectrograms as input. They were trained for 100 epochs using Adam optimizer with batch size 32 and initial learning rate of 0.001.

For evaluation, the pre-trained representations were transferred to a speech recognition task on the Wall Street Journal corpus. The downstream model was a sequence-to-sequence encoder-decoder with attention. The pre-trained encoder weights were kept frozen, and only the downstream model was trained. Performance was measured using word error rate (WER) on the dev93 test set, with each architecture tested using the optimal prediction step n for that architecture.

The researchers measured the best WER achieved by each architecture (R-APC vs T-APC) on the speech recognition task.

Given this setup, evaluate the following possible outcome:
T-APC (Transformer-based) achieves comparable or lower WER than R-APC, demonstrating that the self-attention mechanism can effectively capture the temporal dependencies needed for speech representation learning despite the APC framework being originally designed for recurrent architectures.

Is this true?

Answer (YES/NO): YES